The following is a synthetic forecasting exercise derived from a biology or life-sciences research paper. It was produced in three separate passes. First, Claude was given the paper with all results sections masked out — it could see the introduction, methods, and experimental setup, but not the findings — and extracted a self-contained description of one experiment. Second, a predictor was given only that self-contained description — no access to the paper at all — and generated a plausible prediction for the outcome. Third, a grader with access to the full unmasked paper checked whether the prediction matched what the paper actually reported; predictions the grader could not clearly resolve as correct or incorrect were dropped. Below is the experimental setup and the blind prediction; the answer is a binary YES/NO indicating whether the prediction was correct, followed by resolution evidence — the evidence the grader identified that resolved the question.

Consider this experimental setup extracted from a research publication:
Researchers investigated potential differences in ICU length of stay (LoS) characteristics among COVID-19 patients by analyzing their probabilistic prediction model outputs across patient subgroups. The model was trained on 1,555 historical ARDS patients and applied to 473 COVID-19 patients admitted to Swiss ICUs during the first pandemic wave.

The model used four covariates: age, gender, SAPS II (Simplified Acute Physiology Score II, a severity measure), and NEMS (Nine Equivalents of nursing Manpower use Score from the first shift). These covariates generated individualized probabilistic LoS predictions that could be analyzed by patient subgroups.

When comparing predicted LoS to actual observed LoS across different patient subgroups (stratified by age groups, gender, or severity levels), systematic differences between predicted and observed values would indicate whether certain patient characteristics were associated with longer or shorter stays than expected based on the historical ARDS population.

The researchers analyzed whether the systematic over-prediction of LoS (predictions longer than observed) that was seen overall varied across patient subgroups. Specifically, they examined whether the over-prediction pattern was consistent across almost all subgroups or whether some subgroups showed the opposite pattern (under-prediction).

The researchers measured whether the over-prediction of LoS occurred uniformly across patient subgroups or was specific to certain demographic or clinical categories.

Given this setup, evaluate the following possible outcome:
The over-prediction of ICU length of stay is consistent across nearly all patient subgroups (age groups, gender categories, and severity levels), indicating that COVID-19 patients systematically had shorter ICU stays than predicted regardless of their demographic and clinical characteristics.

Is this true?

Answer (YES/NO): YES